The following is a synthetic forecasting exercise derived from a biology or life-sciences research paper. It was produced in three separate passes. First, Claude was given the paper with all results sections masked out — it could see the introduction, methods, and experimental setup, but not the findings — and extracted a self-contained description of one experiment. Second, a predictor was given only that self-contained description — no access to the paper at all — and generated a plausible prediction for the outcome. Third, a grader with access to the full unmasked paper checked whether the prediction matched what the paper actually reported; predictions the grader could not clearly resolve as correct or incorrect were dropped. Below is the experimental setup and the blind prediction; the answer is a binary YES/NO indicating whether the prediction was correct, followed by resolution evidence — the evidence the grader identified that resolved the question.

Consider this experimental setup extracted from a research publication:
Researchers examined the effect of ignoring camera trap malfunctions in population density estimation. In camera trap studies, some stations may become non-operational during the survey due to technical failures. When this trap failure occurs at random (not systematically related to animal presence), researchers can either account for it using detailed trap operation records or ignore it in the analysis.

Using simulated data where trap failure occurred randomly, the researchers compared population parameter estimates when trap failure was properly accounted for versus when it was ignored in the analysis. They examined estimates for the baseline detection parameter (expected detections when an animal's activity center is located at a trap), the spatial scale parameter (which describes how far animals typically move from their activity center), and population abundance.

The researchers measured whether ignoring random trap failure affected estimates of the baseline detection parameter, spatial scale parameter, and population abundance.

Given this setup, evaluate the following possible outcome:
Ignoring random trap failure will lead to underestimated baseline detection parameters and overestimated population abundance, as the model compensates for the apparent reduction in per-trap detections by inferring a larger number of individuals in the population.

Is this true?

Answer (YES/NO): NO